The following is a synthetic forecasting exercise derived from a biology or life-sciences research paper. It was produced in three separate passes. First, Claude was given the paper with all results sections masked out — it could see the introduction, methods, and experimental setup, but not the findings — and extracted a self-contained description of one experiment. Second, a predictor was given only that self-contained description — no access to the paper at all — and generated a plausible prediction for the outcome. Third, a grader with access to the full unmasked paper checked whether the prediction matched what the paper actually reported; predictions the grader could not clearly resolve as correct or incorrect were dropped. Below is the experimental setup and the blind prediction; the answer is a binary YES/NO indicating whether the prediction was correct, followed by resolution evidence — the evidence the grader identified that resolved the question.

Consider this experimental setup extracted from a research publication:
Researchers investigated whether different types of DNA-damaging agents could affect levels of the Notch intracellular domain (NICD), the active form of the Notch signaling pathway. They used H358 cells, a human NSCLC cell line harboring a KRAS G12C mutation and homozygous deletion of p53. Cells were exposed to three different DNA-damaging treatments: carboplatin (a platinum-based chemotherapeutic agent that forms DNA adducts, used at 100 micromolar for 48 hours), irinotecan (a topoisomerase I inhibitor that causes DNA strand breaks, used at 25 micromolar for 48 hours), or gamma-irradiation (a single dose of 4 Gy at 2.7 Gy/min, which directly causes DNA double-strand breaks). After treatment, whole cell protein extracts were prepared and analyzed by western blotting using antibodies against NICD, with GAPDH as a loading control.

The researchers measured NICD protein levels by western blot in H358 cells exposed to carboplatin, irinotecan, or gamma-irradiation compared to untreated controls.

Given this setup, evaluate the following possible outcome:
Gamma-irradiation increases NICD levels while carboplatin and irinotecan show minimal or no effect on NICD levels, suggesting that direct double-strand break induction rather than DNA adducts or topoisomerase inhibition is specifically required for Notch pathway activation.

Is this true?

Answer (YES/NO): NO